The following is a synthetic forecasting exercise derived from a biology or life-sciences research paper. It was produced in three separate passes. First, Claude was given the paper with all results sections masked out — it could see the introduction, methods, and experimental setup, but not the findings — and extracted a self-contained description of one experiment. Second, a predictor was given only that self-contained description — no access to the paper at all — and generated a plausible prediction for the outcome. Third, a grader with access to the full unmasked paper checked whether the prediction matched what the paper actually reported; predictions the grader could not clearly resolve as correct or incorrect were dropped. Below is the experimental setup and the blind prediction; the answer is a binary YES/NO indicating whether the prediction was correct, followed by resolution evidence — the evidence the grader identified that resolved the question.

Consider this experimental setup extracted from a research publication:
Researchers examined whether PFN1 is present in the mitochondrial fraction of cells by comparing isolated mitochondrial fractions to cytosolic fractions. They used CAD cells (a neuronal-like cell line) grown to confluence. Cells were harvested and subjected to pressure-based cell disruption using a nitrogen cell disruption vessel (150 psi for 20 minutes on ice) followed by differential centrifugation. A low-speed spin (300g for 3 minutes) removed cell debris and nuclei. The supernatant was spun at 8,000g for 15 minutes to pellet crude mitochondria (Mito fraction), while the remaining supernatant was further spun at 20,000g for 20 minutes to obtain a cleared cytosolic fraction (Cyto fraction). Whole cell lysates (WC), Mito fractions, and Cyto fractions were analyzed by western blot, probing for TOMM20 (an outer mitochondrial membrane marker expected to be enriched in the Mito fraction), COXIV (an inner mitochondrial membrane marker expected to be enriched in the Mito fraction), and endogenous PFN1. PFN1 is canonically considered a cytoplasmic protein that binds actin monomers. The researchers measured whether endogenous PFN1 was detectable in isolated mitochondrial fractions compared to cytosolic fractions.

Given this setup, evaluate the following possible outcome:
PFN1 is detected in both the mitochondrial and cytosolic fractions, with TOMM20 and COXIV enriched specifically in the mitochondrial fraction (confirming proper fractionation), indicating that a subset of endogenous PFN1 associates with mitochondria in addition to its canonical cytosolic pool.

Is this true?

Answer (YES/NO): YES